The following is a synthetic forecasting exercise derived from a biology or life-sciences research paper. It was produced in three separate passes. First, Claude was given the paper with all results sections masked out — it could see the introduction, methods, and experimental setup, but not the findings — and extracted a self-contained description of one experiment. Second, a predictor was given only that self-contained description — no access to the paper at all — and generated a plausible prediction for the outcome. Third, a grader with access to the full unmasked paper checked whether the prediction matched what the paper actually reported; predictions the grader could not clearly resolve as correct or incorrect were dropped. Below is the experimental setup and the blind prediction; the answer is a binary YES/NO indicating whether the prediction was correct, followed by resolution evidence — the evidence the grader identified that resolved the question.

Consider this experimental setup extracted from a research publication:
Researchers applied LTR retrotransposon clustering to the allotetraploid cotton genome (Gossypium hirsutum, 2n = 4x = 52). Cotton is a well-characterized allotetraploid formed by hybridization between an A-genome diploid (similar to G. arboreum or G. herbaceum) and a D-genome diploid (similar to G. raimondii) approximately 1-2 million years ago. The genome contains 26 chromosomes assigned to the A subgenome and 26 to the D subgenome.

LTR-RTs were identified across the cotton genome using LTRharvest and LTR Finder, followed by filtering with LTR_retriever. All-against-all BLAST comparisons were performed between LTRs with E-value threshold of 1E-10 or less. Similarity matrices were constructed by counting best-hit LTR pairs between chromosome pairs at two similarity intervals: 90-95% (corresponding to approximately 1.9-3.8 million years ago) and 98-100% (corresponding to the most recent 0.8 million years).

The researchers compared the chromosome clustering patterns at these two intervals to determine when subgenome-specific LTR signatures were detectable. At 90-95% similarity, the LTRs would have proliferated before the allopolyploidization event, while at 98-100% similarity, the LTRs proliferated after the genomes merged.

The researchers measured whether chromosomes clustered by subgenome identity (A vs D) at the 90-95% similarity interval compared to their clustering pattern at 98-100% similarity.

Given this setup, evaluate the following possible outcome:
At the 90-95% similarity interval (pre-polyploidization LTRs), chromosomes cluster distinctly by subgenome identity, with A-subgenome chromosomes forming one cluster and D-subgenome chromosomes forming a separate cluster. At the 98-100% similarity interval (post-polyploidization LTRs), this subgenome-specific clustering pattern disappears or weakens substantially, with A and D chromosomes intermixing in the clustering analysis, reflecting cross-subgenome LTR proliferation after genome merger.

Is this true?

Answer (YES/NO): NO